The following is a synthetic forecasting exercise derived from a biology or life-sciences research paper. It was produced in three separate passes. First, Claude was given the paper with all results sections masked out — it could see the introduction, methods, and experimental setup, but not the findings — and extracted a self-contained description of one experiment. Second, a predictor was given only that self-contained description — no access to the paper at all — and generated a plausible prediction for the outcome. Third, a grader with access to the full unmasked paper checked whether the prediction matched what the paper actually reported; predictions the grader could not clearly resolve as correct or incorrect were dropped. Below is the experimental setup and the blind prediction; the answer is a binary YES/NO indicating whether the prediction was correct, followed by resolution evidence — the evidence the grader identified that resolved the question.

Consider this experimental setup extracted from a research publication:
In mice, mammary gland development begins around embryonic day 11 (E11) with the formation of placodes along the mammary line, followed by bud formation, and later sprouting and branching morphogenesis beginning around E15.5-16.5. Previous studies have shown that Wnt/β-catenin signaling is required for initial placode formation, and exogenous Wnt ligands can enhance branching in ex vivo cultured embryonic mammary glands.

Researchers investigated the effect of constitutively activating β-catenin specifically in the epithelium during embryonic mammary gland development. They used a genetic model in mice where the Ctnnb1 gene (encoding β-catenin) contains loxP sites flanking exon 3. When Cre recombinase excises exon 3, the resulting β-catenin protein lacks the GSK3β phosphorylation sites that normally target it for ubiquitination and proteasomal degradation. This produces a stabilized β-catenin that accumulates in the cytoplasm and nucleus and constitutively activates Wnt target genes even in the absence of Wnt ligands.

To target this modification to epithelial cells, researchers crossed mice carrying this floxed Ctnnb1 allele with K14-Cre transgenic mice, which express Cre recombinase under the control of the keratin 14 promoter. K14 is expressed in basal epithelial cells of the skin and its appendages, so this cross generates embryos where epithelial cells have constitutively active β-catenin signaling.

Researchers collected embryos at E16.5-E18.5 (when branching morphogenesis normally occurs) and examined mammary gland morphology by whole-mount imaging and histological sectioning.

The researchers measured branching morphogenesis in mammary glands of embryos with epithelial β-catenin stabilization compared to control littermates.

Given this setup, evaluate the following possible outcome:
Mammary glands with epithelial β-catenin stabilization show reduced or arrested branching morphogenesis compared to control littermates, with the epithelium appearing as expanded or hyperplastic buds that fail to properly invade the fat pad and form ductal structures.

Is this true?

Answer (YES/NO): NO